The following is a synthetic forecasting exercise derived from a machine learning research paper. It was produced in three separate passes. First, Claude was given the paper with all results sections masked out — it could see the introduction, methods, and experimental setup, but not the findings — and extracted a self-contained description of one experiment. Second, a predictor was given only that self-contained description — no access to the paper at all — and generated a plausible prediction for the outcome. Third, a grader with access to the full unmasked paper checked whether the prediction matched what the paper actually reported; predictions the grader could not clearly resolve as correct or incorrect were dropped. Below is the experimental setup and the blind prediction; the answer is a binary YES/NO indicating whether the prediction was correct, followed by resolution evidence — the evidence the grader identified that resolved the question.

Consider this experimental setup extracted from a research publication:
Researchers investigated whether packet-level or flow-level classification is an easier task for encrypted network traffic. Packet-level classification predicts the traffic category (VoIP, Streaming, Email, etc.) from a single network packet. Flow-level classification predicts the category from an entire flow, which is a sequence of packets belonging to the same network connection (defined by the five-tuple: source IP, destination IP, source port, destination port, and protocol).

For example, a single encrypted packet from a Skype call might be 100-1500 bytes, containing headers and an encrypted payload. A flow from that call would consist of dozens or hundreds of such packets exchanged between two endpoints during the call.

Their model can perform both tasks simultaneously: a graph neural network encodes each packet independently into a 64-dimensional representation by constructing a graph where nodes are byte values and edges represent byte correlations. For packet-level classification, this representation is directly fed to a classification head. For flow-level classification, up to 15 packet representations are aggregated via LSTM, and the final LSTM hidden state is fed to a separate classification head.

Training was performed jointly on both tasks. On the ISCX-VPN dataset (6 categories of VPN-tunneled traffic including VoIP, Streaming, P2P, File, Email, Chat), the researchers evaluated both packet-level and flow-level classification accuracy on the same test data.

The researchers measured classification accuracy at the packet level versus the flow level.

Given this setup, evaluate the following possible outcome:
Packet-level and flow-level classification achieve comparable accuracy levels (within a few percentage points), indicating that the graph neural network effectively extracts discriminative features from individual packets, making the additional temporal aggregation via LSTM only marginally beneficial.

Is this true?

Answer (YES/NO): NO